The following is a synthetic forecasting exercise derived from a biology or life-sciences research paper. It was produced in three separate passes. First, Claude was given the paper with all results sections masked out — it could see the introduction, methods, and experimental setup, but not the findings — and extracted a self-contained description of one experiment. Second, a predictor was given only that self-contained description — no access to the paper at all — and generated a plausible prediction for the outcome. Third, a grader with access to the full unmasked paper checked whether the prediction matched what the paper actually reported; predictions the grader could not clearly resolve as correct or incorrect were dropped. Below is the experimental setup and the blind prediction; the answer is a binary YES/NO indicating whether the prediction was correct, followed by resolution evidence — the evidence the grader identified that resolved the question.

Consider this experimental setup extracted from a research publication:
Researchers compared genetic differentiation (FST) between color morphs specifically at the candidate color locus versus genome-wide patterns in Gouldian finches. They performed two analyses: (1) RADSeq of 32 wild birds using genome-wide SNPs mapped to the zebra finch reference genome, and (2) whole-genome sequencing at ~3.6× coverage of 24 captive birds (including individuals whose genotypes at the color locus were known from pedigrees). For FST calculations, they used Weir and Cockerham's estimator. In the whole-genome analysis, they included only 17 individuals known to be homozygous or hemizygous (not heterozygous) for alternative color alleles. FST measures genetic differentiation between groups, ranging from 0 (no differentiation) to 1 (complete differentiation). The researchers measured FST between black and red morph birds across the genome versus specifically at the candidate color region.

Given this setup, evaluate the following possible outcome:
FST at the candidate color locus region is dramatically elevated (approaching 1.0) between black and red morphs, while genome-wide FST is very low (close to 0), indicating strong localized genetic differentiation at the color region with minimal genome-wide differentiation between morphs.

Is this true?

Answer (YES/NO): YES